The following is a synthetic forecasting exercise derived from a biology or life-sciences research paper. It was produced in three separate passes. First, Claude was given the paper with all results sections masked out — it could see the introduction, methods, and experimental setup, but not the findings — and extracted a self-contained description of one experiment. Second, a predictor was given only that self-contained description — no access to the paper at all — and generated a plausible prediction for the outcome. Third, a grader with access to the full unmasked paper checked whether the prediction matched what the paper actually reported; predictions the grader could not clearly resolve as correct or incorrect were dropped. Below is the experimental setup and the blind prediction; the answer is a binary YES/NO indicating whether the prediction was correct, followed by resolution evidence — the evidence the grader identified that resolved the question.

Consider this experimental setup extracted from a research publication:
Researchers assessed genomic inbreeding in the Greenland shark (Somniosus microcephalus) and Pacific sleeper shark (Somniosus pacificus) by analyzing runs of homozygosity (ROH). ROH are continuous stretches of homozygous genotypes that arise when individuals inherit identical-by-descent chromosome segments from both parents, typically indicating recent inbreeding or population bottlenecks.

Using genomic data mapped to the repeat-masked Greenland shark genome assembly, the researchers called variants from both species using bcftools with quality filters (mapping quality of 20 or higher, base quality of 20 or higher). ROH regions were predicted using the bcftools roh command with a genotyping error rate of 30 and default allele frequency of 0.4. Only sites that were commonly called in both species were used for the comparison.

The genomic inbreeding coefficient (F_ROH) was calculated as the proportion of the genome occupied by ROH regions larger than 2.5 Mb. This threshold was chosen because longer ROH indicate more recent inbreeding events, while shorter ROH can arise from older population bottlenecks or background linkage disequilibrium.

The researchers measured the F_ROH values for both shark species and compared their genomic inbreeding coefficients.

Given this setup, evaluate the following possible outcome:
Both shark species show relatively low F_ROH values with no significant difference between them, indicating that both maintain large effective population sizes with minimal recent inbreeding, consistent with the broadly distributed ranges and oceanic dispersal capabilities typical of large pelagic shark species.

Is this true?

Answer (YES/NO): NO